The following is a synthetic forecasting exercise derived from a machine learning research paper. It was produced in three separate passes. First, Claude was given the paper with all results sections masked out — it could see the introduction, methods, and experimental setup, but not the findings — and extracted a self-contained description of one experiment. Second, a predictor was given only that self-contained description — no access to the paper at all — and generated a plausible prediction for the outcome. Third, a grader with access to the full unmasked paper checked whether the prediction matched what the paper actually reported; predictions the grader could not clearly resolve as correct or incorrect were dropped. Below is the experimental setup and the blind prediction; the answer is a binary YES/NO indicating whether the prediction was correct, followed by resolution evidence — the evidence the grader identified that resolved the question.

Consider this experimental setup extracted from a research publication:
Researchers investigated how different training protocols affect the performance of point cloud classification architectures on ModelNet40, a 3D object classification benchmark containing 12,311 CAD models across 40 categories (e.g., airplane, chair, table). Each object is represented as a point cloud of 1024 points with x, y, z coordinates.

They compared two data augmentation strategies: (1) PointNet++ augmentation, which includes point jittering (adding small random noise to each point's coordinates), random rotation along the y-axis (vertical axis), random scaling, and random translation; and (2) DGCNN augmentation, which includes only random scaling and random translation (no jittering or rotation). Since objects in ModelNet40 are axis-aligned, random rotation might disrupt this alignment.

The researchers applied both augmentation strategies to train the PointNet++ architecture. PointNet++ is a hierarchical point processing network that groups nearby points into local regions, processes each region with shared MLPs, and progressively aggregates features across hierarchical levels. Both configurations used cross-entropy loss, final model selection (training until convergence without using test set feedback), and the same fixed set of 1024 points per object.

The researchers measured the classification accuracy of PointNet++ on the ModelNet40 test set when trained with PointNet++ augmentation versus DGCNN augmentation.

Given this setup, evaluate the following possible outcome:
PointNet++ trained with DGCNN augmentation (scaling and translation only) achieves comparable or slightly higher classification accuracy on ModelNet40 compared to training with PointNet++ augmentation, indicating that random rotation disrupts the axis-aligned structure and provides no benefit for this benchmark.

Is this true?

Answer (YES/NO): NO